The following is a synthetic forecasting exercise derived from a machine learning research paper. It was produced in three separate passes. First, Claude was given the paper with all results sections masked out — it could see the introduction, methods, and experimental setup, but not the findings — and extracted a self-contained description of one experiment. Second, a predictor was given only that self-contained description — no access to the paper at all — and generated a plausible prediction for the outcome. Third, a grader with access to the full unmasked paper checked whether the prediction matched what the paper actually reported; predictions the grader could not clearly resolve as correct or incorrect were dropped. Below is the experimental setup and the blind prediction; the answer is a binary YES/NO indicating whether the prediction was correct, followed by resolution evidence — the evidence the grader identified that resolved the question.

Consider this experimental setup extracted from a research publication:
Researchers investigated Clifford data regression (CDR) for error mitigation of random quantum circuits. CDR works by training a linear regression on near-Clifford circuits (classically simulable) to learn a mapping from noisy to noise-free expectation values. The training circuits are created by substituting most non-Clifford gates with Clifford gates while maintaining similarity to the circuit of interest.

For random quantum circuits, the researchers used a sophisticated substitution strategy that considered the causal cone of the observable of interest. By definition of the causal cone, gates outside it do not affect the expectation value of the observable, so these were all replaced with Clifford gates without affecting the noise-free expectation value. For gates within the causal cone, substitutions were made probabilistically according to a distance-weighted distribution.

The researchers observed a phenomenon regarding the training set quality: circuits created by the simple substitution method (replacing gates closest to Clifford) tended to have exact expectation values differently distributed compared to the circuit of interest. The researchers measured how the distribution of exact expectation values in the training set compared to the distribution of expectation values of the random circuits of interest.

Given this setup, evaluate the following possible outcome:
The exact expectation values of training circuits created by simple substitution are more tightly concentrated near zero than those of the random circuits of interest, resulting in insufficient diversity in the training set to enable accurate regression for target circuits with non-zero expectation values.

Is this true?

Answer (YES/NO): YES